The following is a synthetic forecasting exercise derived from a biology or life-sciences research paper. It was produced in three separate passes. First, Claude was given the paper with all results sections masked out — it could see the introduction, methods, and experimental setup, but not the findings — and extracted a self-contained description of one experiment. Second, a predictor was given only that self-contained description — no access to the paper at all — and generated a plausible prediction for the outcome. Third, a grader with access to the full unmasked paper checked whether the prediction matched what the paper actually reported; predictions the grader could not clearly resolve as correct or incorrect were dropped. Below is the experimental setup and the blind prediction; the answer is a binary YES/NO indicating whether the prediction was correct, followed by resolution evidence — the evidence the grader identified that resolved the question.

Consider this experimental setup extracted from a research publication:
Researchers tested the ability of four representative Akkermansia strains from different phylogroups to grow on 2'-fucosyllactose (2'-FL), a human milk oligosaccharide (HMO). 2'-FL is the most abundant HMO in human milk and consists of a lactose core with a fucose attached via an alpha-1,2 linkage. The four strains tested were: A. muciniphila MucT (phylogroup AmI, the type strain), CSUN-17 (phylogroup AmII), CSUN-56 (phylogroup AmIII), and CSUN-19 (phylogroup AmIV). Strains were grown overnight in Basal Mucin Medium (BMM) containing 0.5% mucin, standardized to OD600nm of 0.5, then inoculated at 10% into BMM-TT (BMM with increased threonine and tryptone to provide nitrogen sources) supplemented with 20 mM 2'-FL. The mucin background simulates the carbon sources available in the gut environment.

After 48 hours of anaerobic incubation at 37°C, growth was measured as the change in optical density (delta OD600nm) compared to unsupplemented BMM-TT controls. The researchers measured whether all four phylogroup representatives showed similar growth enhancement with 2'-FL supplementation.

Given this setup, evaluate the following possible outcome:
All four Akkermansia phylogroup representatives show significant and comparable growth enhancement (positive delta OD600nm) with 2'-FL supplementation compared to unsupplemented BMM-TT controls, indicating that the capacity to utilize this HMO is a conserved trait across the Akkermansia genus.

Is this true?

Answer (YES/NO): NO